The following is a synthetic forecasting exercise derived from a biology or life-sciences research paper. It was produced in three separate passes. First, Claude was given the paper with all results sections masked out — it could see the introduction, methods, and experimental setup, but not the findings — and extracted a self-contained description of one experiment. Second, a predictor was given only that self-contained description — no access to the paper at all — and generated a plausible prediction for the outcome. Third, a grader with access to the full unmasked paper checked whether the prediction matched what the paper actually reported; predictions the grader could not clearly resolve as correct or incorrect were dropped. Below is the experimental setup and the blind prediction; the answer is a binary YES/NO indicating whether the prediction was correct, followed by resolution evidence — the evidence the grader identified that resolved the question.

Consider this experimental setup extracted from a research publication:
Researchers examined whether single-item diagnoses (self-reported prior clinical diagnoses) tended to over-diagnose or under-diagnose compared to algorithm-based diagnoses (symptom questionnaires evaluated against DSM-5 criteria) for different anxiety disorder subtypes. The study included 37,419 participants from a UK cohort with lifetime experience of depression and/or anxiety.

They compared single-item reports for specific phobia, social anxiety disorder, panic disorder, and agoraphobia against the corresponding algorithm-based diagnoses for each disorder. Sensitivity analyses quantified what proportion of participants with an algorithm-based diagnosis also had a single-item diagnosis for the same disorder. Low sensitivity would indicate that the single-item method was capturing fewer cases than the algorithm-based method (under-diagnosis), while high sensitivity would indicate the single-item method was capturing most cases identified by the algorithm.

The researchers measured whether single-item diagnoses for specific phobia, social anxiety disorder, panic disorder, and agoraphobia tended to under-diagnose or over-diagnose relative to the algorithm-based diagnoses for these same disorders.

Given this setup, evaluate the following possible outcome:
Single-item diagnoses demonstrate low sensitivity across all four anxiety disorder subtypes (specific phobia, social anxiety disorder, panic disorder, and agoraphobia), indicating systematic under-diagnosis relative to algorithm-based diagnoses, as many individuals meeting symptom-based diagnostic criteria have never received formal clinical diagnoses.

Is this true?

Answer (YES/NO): YES